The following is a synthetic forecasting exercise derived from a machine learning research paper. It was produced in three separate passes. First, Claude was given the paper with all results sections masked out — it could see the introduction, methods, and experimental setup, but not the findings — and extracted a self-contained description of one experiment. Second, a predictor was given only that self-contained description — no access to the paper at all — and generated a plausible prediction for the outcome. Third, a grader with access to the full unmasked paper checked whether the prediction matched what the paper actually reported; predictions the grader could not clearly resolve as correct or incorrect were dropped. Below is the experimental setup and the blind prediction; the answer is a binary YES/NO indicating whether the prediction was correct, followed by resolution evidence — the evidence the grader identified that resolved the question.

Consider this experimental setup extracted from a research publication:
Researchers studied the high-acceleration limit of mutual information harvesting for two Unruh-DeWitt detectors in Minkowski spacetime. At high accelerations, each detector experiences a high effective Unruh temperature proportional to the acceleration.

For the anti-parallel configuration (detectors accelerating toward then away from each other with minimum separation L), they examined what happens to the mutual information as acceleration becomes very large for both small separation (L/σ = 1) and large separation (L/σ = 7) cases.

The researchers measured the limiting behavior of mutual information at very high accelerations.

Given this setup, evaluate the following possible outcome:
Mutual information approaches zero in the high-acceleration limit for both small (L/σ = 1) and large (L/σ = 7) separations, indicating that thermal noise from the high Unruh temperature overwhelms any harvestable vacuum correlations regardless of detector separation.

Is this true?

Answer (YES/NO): YES